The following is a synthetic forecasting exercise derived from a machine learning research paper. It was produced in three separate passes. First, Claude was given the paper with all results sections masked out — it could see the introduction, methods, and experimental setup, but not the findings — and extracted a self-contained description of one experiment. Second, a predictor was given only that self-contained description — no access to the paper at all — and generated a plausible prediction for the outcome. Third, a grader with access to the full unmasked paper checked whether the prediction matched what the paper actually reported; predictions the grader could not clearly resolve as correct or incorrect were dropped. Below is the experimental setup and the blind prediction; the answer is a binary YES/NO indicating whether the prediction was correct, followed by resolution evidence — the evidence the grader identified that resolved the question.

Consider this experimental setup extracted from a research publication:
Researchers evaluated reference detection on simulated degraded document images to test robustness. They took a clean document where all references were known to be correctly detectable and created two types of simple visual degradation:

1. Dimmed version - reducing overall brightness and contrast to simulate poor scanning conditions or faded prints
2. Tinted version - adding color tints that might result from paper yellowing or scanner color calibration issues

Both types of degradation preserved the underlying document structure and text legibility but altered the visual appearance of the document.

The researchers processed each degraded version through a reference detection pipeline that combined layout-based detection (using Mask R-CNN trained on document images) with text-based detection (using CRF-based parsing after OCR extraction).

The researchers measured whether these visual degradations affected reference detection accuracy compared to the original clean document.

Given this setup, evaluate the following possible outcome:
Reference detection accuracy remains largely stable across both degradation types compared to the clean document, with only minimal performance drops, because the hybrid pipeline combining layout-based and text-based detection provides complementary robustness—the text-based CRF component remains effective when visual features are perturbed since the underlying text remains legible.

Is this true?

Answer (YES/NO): YES